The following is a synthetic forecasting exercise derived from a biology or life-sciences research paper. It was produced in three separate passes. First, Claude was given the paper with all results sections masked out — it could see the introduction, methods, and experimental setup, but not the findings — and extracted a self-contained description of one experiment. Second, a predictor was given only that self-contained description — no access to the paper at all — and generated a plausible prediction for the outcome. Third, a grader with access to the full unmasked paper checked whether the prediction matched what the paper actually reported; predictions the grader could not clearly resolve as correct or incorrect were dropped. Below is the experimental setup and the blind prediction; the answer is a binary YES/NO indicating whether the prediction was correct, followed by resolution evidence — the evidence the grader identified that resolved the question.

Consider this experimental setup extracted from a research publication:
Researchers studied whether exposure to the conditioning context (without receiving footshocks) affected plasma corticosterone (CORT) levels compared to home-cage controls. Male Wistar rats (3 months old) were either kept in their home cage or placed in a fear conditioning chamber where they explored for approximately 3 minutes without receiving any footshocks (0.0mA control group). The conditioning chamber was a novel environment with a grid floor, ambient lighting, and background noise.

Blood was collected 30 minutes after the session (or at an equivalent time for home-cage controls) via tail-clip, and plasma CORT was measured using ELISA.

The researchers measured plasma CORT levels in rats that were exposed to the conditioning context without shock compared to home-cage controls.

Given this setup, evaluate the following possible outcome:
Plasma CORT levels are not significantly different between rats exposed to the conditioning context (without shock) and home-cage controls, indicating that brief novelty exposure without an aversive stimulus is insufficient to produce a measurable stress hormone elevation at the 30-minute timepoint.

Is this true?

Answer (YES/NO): NO